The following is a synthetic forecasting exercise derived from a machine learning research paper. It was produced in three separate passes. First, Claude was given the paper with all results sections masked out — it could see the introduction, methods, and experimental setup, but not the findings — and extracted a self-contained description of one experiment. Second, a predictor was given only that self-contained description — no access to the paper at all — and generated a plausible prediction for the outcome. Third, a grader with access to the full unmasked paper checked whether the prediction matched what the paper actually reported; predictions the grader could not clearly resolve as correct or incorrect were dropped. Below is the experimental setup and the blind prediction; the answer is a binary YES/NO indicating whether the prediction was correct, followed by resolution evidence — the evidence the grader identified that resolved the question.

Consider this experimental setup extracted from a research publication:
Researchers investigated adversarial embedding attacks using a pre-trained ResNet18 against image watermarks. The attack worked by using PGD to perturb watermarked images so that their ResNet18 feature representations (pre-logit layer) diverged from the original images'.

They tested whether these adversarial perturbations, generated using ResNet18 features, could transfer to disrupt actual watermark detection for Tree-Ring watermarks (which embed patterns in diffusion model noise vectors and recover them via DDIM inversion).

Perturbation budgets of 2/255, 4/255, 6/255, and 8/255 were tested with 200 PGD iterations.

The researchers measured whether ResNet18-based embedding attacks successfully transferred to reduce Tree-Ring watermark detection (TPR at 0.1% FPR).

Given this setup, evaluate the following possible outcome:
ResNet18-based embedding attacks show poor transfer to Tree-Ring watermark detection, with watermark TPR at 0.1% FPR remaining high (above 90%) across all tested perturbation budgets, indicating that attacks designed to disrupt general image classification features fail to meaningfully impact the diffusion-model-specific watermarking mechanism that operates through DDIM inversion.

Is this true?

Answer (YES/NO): YES